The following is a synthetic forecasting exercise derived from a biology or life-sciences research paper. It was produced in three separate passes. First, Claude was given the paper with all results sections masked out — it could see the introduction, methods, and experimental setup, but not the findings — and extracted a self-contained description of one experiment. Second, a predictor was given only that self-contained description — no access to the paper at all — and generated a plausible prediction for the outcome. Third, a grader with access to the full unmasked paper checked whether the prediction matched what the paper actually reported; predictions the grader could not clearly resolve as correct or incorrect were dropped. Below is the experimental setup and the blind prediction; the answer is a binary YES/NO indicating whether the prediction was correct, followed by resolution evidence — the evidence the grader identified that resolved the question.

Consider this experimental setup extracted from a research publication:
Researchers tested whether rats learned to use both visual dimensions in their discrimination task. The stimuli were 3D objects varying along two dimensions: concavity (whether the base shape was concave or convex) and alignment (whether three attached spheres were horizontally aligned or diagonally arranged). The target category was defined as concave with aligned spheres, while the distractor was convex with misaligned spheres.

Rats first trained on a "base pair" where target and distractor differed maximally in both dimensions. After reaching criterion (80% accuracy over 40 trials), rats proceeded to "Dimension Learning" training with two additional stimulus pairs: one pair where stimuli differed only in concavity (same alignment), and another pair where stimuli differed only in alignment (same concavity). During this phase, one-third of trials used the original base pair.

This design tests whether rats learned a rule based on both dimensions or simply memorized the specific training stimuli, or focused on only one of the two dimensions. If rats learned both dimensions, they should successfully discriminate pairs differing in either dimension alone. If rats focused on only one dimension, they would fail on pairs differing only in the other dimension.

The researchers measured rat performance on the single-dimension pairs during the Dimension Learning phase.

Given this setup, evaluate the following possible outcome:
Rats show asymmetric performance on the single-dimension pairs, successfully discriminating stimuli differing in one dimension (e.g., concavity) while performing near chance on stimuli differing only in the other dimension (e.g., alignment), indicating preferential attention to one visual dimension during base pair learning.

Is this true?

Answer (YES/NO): NO